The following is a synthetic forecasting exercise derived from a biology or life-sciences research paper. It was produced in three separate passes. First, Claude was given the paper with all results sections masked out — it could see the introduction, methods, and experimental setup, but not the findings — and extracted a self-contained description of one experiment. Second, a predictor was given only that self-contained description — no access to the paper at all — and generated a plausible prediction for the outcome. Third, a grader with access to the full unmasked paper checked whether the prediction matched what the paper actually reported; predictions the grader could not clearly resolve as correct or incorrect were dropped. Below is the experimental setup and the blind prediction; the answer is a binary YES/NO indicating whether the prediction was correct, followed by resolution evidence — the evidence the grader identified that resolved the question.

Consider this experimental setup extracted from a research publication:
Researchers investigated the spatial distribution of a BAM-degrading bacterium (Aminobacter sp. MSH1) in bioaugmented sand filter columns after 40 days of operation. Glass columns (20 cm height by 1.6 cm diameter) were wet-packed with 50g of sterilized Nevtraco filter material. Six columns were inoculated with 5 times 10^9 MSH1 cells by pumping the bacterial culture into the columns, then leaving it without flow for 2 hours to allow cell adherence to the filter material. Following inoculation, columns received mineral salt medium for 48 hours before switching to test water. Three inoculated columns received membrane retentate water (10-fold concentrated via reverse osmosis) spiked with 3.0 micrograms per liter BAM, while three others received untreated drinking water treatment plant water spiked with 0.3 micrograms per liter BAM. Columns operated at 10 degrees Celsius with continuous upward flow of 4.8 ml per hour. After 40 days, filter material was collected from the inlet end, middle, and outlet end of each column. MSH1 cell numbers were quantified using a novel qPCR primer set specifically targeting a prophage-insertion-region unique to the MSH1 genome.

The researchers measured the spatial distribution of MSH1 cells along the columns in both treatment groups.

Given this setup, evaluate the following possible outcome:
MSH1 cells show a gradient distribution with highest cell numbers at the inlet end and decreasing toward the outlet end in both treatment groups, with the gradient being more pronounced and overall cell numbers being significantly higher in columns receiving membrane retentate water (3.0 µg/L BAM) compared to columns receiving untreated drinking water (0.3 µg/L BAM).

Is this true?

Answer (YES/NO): NO